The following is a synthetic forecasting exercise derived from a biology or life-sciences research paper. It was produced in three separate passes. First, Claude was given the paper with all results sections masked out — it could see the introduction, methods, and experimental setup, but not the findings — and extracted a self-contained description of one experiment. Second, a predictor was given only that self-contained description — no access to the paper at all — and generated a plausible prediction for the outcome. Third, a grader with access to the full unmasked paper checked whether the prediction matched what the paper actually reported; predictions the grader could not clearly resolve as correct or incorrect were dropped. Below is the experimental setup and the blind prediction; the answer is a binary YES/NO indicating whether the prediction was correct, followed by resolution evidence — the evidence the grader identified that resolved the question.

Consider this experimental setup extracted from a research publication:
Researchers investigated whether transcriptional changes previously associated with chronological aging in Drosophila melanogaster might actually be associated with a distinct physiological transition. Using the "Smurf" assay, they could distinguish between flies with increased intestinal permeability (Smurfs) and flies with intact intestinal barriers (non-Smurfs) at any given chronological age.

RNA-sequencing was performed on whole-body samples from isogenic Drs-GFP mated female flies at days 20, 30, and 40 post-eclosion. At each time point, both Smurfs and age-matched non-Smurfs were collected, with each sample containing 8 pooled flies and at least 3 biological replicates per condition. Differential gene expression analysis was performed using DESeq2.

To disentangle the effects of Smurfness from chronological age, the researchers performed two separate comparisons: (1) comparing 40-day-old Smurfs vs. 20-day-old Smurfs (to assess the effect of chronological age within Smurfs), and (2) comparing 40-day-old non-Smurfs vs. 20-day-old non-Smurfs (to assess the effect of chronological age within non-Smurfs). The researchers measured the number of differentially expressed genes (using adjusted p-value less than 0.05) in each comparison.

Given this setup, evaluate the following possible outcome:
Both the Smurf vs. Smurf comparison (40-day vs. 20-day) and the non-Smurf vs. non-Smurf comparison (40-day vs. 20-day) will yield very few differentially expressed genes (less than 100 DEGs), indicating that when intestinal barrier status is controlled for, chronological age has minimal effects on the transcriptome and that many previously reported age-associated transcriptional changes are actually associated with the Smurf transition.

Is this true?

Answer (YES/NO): NO